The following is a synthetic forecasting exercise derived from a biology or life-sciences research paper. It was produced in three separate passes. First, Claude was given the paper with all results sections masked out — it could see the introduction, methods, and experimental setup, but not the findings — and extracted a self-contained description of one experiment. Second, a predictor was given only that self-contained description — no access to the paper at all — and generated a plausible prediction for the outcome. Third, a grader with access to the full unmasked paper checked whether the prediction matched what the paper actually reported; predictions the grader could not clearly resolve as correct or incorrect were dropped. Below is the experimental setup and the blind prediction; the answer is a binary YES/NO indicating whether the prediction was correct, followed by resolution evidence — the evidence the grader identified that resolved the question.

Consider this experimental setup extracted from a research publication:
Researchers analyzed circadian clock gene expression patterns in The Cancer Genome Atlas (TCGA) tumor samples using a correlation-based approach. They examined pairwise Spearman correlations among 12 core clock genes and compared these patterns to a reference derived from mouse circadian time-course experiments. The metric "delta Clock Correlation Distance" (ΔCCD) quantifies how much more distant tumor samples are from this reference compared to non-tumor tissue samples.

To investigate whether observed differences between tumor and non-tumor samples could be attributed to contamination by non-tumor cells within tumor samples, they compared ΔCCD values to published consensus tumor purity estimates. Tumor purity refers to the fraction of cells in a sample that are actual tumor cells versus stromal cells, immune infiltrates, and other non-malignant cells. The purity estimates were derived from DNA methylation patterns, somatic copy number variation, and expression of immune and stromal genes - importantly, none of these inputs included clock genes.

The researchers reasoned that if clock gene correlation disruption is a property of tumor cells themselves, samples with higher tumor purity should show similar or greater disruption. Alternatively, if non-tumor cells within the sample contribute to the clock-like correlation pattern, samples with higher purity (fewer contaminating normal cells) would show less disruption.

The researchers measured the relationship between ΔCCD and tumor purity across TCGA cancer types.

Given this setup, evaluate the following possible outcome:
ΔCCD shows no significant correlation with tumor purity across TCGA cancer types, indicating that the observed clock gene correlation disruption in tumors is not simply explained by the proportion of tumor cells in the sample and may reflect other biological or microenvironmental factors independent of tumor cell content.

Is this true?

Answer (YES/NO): NO